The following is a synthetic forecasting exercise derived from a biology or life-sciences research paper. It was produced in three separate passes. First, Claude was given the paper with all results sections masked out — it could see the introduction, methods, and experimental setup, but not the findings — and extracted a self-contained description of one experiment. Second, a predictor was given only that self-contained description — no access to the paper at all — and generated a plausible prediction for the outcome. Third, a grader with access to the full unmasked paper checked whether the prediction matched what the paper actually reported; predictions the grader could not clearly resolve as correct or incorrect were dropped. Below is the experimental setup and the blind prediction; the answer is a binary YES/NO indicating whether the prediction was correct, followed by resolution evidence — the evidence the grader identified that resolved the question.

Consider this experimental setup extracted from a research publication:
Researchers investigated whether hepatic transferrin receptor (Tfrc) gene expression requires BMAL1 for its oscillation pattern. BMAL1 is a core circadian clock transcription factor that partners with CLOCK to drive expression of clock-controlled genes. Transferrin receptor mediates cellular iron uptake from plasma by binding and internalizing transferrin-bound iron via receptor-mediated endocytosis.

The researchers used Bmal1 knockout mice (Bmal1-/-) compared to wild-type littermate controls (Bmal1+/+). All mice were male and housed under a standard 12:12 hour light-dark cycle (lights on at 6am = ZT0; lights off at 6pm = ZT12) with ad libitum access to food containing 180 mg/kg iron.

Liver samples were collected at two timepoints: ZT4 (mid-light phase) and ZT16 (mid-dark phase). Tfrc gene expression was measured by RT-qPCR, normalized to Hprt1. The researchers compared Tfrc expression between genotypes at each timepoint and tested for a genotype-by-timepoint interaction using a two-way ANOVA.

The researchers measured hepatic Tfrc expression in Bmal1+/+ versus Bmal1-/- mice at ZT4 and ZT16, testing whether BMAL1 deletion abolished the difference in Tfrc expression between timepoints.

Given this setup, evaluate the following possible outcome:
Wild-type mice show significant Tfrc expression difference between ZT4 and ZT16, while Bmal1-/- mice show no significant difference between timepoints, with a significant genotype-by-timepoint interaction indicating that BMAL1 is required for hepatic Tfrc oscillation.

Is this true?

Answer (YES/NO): NO